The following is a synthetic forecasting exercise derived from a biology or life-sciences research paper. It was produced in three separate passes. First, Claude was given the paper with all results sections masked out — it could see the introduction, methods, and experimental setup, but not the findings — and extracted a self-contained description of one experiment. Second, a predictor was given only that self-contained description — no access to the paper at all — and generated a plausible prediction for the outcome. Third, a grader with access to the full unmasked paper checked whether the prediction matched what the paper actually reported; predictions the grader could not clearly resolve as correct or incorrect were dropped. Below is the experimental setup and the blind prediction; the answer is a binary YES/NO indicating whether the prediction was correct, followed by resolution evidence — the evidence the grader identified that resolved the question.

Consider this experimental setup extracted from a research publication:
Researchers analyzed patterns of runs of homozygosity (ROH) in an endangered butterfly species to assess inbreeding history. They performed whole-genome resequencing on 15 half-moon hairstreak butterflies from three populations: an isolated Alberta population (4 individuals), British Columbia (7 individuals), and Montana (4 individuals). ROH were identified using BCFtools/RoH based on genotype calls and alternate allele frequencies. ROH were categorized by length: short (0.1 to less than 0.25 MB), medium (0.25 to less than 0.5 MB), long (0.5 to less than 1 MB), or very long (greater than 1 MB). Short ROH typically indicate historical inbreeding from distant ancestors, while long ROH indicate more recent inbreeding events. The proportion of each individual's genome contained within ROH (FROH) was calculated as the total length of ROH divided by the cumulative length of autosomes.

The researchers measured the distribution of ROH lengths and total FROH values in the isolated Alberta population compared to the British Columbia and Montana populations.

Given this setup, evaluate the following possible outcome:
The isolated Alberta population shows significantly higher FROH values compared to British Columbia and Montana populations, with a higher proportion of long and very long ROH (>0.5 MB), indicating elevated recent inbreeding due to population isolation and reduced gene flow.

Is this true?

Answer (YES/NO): NO